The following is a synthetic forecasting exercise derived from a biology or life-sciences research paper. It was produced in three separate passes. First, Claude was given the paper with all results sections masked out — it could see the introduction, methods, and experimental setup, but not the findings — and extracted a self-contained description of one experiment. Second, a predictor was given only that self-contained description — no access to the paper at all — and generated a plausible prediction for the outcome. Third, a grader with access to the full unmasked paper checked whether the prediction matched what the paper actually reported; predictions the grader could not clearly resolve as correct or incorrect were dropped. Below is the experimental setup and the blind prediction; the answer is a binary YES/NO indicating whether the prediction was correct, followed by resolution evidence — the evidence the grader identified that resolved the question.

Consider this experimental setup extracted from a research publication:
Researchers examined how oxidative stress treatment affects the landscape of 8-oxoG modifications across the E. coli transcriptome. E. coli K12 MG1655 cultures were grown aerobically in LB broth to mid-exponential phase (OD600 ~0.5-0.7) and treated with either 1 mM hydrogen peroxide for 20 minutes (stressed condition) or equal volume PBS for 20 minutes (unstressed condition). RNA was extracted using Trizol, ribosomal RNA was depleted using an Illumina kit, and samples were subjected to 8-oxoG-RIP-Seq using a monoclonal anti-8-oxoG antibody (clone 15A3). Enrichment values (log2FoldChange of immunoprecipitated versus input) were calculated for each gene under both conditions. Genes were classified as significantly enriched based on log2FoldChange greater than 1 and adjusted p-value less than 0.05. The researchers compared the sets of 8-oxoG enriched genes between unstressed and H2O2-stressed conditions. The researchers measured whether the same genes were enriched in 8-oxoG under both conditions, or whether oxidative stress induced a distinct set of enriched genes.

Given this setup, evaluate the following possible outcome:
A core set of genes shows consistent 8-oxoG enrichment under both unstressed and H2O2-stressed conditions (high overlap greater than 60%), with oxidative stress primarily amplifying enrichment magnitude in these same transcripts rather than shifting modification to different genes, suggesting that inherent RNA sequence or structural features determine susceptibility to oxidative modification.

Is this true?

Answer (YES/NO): NO